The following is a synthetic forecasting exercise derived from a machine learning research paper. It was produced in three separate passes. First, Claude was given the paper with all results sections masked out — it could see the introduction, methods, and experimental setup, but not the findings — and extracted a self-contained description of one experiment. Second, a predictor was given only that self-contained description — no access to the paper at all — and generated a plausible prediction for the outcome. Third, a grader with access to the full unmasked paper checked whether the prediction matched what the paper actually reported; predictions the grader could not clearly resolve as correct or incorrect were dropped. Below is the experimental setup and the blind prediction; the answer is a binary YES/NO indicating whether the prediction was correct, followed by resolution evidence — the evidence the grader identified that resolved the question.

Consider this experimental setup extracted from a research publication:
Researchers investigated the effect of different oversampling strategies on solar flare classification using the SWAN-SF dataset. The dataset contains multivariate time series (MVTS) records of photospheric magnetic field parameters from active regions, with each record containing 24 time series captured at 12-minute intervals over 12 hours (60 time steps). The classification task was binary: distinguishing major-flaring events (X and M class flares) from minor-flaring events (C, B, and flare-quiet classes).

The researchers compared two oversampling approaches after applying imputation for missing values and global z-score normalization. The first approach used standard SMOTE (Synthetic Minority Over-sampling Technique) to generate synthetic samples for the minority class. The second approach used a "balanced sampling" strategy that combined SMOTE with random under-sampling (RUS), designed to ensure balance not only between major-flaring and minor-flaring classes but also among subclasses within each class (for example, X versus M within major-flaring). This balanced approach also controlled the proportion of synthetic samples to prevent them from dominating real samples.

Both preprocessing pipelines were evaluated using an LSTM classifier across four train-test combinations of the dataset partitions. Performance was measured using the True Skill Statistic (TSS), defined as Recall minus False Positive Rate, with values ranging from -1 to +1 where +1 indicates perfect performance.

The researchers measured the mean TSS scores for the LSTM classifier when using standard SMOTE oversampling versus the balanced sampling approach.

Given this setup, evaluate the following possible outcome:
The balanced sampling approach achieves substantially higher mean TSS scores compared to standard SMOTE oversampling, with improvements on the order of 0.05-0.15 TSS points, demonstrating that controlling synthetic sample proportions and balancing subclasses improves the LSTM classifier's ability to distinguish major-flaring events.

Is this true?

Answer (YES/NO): NO